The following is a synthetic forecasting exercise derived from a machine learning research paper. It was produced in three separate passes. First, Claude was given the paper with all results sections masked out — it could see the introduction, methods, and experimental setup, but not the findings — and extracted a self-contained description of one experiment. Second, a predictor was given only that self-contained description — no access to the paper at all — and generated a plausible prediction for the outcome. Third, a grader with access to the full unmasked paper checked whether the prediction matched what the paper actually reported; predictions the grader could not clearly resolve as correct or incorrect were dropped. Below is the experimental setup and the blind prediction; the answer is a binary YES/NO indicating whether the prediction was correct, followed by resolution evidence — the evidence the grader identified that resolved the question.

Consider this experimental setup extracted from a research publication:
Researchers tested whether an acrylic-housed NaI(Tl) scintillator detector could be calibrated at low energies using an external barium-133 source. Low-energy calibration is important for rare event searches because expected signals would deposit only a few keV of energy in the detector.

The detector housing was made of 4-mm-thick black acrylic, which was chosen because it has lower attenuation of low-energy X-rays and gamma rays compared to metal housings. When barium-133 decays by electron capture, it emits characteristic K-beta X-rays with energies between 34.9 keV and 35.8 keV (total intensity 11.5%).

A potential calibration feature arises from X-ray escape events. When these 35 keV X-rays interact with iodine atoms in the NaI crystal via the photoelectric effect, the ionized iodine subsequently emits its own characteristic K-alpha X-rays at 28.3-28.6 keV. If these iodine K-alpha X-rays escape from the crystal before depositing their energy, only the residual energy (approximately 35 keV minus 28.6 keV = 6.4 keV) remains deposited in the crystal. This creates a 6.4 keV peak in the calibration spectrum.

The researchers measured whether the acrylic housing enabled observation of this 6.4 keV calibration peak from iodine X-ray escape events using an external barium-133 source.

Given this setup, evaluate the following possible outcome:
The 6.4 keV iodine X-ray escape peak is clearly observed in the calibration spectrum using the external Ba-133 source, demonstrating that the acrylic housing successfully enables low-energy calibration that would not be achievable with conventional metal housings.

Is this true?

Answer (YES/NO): YES